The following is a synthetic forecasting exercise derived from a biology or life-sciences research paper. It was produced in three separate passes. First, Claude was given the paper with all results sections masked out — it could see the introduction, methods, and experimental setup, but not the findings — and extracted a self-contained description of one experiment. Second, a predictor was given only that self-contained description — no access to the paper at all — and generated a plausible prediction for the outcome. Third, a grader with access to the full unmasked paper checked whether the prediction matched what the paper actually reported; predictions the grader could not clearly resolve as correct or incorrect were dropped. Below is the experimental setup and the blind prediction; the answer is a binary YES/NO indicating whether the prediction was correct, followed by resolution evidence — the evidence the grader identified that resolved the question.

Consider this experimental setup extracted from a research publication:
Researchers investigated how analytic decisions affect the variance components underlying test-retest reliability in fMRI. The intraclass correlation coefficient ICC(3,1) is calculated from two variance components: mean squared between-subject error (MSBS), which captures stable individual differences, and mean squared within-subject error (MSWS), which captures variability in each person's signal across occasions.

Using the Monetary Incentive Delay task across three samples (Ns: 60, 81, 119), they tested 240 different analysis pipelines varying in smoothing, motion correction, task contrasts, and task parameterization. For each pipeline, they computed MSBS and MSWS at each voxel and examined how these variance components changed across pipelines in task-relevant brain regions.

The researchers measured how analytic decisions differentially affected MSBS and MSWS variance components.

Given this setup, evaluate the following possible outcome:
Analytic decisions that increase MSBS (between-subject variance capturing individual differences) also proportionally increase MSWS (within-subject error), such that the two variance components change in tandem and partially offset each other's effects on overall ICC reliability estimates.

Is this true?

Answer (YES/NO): NO